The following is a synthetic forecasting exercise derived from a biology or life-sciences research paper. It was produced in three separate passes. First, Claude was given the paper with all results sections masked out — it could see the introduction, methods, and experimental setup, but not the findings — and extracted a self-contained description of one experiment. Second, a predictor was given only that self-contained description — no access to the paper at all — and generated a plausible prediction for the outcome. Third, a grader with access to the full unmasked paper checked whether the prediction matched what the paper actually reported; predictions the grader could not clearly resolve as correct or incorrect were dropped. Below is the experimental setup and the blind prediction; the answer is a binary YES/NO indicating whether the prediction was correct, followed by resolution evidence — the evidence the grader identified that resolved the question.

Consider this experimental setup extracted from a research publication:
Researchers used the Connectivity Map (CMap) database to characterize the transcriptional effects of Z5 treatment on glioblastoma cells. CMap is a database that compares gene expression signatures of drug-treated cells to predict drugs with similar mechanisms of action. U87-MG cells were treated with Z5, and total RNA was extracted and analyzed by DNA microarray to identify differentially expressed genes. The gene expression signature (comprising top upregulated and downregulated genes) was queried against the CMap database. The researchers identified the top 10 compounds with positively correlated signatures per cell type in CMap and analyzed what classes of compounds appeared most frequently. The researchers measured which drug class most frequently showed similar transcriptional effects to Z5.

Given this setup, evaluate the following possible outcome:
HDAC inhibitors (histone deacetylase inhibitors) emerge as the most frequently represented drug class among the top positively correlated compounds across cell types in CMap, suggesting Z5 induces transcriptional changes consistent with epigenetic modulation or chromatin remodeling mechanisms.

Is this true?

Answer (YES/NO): NO